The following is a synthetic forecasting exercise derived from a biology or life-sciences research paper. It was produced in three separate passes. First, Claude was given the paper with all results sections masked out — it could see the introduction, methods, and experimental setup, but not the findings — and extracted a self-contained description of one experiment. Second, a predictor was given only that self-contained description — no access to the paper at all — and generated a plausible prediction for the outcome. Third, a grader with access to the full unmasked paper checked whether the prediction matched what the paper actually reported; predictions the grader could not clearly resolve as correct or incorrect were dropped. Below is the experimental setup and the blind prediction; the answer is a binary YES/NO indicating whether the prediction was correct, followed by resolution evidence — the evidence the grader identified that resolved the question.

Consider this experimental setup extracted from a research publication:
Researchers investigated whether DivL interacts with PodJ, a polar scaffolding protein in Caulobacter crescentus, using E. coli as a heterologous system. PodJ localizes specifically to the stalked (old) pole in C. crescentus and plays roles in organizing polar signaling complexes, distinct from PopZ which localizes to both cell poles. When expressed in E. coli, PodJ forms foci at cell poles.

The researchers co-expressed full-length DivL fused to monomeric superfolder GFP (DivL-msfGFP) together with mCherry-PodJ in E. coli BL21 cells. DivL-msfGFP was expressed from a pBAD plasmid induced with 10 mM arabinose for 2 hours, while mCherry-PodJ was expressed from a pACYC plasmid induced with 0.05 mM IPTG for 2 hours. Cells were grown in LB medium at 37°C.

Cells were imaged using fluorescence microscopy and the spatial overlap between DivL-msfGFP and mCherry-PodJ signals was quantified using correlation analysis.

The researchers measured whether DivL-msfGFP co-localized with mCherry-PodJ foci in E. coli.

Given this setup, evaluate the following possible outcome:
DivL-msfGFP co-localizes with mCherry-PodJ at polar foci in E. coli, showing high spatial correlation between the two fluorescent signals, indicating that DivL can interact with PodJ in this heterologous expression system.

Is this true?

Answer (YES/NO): NO